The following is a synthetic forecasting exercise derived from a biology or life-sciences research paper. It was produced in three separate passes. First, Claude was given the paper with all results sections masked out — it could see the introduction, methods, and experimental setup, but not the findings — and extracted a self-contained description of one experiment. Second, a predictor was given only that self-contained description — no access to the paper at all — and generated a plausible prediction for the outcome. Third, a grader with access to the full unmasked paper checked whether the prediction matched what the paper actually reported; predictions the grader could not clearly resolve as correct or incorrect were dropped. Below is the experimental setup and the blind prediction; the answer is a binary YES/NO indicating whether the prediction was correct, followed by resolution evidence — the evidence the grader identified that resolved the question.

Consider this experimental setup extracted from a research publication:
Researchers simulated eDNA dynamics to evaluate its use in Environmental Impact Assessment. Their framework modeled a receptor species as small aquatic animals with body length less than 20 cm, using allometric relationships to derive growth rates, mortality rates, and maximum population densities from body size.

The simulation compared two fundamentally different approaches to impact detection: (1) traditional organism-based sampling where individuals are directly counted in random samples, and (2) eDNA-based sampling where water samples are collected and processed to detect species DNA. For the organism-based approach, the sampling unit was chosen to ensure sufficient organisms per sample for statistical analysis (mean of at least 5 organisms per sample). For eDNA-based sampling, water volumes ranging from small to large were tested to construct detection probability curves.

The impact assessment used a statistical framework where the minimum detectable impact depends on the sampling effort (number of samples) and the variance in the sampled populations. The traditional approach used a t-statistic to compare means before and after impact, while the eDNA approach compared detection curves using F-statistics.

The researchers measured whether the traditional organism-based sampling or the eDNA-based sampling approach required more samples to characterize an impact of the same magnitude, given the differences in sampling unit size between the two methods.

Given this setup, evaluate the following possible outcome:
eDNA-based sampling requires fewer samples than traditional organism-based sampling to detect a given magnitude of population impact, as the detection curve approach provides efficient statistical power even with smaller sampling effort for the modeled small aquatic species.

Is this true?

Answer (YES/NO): NO